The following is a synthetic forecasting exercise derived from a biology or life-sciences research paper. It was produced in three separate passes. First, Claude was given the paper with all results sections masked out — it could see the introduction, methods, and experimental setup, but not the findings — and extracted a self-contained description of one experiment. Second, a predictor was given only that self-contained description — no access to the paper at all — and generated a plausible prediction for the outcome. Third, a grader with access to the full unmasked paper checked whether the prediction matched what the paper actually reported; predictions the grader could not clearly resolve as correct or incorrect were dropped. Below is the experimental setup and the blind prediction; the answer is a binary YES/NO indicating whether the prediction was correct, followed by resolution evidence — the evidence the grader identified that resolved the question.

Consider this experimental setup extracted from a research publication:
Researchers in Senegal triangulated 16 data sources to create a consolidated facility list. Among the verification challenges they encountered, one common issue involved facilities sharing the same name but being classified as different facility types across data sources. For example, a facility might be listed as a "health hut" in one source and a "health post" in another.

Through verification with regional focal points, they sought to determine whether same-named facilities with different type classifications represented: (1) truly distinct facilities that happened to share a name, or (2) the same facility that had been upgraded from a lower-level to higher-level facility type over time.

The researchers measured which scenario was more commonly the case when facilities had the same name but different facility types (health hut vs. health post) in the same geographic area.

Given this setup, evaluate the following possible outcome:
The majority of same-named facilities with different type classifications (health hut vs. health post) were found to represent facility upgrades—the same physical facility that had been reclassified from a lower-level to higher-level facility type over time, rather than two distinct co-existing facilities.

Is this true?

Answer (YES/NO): YES